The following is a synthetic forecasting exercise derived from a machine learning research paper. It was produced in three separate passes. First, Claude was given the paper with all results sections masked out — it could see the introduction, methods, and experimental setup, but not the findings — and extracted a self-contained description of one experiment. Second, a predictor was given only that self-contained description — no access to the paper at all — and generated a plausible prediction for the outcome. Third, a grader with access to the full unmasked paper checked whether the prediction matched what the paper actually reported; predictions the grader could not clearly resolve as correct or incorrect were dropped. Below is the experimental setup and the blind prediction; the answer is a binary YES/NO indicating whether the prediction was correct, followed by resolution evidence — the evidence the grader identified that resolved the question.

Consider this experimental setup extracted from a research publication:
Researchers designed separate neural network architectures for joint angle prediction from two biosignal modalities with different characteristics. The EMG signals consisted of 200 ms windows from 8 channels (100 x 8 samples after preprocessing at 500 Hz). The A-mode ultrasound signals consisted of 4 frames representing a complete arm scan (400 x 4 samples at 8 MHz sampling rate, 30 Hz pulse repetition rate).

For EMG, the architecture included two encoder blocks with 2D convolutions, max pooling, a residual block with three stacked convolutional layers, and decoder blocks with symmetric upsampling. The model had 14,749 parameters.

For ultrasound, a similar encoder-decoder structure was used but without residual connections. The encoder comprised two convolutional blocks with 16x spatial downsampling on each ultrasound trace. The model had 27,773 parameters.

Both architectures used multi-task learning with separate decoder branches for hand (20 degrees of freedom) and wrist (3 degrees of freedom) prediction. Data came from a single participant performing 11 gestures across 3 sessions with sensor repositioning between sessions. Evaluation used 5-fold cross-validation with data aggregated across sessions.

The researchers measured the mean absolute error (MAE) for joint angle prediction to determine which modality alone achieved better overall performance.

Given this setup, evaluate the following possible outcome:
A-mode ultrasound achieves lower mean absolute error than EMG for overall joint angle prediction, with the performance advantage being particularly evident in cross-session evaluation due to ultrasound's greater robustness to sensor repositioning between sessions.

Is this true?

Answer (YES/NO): NO